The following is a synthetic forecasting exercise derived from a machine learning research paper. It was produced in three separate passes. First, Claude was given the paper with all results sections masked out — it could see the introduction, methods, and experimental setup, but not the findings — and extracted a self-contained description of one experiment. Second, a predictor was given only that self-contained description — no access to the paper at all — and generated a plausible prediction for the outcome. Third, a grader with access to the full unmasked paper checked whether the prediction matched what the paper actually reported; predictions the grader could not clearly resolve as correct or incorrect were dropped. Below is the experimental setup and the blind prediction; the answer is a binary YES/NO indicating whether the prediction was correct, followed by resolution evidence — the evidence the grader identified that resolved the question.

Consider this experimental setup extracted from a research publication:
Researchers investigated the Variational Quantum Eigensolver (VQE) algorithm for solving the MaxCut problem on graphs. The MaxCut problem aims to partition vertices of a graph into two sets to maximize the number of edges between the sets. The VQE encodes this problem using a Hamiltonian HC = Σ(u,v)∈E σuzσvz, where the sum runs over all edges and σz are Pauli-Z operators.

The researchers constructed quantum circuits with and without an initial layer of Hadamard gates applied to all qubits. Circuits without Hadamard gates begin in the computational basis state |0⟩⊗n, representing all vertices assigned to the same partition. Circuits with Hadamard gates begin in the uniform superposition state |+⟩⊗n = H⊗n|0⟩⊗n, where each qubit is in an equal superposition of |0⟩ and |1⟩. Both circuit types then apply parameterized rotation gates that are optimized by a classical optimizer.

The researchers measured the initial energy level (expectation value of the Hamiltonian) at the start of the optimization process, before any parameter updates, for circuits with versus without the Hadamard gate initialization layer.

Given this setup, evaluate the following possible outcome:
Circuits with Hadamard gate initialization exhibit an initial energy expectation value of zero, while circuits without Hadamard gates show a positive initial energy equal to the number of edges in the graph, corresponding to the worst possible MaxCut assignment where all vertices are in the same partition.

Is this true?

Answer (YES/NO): YES